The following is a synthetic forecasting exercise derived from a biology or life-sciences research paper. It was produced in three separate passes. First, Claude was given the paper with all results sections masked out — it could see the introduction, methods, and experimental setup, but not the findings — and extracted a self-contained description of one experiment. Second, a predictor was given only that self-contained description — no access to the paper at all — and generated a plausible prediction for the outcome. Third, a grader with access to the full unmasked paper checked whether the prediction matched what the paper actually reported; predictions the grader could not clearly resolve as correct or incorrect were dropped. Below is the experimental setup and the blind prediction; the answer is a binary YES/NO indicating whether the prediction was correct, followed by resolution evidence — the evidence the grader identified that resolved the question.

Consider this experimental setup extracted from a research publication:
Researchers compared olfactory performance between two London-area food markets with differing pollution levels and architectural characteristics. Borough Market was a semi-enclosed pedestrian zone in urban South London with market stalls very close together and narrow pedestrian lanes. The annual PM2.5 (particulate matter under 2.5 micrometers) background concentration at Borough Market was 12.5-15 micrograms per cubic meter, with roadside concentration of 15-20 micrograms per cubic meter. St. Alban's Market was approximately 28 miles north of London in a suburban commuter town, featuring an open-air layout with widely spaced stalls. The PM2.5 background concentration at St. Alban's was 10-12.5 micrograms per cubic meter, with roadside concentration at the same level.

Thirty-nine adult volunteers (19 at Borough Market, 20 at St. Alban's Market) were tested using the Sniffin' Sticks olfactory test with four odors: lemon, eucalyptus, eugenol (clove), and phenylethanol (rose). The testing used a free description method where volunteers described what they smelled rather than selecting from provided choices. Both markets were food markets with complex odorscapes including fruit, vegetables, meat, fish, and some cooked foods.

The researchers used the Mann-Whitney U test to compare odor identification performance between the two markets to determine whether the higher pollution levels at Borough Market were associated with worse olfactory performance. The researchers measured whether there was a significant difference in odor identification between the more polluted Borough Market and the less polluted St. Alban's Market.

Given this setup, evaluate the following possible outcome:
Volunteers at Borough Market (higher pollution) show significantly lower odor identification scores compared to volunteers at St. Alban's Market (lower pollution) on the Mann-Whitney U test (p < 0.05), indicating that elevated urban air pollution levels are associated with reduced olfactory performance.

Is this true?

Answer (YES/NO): NO